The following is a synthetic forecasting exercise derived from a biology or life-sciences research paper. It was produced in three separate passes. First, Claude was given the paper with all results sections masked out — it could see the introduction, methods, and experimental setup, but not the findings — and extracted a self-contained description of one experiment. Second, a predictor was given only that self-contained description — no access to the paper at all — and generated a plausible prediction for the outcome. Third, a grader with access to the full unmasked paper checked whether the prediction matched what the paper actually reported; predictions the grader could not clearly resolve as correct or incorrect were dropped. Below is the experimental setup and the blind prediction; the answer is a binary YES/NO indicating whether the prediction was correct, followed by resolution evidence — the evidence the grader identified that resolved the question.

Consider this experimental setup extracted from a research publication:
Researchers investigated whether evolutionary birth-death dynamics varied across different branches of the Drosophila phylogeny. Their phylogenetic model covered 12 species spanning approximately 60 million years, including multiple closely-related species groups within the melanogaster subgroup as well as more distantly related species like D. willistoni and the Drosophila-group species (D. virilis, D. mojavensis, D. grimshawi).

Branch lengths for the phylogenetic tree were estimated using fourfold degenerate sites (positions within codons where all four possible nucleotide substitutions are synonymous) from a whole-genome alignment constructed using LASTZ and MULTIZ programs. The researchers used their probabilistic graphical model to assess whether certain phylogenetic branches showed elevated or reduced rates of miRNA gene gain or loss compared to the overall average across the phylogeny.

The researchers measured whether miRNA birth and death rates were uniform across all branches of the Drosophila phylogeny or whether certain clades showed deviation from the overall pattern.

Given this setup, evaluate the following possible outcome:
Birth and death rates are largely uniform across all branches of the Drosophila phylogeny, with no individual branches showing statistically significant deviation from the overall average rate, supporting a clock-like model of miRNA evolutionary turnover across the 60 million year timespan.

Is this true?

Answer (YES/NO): NO